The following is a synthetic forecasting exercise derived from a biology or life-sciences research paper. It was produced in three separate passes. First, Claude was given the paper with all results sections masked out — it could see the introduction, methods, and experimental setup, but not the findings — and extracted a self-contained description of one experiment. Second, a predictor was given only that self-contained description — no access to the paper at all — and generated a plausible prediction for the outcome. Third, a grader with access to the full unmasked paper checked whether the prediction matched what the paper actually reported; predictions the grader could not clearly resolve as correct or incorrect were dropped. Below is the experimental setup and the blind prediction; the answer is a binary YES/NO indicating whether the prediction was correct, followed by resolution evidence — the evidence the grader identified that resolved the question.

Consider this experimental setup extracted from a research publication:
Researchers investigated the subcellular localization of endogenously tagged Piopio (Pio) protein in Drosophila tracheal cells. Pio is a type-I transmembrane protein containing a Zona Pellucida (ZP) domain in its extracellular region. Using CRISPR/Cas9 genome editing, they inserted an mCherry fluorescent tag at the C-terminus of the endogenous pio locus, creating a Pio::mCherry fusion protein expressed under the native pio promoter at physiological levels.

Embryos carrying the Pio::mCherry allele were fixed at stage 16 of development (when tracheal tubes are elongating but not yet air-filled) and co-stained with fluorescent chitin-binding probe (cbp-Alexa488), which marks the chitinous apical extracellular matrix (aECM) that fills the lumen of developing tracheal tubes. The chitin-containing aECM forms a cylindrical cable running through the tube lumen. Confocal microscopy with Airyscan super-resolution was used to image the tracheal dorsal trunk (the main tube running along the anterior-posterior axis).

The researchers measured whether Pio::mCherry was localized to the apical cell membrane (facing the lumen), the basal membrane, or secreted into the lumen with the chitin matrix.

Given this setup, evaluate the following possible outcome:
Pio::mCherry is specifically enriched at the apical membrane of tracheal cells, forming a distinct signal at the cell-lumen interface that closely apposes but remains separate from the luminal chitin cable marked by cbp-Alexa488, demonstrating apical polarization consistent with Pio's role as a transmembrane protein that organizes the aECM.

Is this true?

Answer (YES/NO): NO